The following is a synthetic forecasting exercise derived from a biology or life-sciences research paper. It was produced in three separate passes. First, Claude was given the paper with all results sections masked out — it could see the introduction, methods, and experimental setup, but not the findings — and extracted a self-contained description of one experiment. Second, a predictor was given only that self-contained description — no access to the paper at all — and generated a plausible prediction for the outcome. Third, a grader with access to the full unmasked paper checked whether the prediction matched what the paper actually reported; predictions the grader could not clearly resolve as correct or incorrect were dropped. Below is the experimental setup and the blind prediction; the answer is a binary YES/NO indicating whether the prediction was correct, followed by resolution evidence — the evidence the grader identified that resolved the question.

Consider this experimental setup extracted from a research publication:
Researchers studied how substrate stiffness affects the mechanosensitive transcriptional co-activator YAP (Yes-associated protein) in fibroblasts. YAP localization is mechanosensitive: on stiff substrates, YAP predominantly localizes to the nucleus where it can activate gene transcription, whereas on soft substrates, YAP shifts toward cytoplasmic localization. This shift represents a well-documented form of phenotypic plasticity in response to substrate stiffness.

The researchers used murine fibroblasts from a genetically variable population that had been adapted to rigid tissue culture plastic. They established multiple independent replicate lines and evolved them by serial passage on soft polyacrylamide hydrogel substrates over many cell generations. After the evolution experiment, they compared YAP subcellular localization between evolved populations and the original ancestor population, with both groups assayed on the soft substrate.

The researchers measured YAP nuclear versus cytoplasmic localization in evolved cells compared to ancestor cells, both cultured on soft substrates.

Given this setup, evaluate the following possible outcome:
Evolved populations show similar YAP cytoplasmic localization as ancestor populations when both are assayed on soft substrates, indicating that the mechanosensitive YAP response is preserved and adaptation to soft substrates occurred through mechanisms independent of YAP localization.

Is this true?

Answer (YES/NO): NO